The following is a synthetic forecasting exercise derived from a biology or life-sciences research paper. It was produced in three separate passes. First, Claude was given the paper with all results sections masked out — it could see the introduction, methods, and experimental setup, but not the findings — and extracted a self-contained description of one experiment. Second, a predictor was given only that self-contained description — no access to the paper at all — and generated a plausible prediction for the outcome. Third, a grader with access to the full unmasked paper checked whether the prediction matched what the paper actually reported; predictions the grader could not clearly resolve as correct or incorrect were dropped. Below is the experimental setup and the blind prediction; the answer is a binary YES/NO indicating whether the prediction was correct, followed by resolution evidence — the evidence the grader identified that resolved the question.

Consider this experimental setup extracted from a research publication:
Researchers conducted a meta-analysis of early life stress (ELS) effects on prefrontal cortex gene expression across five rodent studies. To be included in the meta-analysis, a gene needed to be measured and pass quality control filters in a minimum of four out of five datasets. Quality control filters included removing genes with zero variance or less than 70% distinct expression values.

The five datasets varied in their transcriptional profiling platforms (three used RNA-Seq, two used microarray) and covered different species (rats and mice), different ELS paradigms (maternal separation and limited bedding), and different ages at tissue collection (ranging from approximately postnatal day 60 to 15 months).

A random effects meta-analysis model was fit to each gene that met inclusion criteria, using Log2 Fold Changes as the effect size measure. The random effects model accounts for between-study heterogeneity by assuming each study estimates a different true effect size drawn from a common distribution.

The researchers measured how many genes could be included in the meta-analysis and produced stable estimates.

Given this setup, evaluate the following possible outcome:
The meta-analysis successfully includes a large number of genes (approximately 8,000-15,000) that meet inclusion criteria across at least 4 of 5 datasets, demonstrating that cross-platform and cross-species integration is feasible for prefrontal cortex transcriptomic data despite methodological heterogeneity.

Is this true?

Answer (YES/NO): YES